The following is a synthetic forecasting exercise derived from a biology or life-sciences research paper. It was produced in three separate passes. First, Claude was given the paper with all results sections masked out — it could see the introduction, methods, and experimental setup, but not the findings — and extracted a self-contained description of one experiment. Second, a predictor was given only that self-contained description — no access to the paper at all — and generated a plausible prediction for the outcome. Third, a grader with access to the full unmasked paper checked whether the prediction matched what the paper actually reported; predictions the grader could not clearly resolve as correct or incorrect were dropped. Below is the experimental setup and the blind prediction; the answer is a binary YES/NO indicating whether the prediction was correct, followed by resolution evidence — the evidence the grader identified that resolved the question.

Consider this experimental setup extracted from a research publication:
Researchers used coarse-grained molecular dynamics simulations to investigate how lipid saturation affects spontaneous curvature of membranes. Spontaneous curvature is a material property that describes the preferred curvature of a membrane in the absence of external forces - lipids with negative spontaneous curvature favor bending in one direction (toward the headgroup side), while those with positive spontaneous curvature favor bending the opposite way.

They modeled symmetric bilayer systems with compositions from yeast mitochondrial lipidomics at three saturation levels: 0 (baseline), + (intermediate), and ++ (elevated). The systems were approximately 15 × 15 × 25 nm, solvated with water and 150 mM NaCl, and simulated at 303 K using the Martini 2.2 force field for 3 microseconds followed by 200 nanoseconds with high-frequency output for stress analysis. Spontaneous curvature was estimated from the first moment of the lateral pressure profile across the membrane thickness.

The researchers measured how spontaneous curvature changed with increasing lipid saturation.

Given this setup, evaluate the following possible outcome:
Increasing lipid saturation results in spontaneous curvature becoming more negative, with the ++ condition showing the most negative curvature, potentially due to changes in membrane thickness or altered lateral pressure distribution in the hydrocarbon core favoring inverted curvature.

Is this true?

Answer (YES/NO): YES